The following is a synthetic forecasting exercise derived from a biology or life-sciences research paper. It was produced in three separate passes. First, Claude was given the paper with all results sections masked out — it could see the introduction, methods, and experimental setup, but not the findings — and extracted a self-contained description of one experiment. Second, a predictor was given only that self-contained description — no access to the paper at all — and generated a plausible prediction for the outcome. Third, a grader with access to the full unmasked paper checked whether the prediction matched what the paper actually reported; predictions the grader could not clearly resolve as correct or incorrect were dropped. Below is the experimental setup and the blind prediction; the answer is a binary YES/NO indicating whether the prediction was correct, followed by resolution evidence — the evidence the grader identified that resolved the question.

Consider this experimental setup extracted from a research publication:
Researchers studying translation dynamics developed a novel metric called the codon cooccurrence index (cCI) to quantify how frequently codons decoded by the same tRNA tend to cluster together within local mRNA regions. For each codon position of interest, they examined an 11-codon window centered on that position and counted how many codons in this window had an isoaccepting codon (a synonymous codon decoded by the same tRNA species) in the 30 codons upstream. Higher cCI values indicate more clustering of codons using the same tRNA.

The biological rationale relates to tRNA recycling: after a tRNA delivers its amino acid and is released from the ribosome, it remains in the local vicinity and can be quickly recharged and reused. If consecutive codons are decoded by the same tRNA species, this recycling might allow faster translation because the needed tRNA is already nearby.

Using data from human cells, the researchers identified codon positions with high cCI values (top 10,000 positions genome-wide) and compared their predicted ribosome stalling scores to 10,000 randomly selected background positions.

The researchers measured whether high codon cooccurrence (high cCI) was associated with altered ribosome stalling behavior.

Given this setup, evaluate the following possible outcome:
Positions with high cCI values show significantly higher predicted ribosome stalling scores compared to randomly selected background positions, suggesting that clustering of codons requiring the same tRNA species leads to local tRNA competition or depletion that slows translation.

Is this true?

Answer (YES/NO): NO